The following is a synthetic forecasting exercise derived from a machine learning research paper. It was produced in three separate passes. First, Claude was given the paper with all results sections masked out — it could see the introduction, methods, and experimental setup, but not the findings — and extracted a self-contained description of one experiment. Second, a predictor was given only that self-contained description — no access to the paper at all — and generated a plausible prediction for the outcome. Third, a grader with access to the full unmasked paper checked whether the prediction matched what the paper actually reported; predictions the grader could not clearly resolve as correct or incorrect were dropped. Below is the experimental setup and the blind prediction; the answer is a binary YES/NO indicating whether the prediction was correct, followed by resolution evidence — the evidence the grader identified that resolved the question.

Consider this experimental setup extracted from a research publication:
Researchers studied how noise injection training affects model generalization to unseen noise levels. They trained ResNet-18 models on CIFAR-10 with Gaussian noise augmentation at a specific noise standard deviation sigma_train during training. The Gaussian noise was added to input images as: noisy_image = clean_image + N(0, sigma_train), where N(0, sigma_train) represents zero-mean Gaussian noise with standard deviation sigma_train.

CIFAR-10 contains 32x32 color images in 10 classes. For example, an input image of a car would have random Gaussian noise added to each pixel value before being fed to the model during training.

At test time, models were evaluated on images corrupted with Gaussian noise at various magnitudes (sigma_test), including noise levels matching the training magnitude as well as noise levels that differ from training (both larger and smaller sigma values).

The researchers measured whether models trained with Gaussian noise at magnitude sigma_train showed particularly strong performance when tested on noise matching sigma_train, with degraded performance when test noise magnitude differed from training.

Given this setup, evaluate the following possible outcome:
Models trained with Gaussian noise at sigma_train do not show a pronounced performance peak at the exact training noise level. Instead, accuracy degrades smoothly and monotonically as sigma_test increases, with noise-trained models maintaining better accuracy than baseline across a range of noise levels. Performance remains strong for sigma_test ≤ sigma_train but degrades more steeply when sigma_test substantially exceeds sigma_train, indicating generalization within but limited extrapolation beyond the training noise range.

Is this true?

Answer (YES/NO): NO